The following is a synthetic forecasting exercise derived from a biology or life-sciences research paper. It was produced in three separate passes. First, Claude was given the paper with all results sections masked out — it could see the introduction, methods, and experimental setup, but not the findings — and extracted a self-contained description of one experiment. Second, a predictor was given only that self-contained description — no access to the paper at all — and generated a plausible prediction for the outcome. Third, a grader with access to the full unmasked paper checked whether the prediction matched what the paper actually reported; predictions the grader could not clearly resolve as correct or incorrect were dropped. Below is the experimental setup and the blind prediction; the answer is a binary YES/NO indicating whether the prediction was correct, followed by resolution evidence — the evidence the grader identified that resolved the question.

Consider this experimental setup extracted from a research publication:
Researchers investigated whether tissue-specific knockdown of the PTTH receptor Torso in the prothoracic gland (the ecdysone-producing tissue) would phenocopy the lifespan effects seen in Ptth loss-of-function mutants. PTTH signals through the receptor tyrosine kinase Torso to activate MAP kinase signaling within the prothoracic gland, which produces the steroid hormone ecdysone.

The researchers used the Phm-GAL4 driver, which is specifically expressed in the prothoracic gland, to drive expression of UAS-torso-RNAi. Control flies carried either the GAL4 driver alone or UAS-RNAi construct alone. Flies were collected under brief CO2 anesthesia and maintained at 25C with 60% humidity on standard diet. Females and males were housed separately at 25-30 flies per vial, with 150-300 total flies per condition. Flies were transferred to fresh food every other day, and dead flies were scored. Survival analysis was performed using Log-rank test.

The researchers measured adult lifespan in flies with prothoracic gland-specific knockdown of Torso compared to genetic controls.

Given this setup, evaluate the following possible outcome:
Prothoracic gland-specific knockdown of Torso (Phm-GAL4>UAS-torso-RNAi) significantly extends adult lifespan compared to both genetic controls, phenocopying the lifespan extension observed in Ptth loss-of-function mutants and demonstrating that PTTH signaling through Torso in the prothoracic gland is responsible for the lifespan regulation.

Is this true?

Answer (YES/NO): YES